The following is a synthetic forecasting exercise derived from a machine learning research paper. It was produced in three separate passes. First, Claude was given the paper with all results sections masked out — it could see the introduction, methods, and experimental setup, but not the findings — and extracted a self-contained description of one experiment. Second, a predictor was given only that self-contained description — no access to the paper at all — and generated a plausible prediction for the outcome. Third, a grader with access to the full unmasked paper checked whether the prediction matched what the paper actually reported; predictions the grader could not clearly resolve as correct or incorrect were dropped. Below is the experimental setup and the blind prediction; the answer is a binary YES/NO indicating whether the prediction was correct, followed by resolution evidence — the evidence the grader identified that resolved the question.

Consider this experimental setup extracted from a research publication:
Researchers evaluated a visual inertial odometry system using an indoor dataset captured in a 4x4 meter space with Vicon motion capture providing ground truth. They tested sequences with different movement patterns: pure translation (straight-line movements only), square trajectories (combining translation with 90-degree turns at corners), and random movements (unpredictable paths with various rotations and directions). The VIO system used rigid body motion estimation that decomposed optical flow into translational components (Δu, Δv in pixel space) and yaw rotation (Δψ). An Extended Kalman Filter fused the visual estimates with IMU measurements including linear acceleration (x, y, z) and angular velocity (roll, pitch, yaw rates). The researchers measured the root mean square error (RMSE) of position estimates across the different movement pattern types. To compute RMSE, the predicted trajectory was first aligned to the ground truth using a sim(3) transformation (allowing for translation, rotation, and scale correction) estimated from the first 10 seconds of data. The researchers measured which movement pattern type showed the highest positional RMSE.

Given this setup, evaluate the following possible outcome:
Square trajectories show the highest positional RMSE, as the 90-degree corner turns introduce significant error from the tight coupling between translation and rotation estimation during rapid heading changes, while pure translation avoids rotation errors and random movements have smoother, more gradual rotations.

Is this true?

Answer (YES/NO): NO